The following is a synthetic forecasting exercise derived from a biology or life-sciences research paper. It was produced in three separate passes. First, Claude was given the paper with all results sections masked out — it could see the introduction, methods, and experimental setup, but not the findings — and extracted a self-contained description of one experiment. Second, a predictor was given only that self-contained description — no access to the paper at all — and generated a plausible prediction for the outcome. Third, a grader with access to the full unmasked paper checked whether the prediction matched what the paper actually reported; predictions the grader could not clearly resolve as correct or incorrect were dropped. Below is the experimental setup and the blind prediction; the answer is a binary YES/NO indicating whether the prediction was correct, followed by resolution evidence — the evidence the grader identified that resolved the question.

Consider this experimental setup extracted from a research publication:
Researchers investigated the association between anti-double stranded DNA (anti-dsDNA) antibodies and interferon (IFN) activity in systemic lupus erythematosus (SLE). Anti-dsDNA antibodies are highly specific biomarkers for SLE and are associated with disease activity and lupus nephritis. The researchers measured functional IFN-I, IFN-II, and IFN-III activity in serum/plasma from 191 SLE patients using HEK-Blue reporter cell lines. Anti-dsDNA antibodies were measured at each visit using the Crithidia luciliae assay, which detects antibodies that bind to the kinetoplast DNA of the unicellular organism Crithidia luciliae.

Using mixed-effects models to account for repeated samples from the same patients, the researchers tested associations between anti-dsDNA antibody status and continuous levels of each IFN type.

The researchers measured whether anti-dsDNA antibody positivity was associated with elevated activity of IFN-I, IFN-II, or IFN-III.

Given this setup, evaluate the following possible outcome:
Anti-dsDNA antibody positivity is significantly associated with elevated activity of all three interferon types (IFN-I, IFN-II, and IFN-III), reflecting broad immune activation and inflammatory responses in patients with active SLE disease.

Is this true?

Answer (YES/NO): NO